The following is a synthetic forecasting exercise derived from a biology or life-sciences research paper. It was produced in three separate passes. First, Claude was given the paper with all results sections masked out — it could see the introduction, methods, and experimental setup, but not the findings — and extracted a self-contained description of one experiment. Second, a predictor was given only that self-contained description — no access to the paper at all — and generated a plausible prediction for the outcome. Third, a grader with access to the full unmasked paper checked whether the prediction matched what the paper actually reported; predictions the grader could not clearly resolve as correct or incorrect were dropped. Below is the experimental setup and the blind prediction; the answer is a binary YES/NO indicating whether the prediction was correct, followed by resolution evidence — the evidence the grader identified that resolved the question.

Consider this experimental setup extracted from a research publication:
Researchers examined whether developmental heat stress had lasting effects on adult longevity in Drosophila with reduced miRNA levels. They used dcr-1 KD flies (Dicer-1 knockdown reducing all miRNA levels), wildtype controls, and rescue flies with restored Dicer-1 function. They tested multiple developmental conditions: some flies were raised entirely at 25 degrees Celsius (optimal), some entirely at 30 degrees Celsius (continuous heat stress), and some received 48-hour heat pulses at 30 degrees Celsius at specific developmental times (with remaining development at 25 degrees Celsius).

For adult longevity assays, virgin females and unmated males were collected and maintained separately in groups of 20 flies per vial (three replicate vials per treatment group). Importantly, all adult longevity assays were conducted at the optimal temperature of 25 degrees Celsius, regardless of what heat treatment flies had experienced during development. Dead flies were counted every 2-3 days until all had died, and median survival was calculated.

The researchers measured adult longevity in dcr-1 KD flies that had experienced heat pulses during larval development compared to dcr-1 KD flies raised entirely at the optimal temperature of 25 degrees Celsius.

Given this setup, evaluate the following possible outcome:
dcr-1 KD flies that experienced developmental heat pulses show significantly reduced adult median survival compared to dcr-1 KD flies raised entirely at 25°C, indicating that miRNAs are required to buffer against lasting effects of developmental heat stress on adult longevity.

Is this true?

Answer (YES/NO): YES